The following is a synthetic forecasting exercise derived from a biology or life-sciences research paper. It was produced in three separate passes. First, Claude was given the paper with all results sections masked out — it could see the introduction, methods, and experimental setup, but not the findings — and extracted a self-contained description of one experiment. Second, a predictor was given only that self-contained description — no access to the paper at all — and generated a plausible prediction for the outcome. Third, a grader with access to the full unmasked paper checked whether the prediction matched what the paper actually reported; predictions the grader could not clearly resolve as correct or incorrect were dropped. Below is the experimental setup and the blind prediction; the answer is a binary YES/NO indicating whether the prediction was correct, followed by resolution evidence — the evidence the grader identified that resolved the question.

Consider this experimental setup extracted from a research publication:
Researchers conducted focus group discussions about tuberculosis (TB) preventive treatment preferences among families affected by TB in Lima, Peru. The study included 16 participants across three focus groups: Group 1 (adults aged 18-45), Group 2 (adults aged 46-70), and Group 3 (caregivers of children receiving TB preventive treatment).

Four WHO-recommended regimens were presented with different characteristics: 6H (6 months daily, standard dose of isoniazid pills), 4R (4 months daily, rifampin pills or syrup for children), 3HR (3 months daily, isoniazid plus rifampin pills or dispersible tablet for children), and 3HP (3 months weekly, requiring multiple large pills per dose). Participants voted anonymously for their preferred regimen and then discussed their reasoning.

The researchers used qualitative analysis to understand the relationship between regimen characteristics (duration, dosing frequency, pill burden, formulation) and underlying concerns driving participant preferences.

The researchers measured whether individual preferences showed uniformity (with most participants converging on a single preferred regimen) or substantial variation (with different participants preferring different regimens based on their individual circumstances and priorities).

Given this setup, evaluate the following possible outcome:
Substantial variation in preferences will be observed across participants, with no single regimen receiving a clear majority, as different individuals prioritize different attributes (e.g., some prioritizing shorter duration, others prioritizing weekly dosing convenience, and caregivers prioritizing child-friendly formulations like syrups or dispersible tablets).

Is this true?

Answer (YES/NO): YES